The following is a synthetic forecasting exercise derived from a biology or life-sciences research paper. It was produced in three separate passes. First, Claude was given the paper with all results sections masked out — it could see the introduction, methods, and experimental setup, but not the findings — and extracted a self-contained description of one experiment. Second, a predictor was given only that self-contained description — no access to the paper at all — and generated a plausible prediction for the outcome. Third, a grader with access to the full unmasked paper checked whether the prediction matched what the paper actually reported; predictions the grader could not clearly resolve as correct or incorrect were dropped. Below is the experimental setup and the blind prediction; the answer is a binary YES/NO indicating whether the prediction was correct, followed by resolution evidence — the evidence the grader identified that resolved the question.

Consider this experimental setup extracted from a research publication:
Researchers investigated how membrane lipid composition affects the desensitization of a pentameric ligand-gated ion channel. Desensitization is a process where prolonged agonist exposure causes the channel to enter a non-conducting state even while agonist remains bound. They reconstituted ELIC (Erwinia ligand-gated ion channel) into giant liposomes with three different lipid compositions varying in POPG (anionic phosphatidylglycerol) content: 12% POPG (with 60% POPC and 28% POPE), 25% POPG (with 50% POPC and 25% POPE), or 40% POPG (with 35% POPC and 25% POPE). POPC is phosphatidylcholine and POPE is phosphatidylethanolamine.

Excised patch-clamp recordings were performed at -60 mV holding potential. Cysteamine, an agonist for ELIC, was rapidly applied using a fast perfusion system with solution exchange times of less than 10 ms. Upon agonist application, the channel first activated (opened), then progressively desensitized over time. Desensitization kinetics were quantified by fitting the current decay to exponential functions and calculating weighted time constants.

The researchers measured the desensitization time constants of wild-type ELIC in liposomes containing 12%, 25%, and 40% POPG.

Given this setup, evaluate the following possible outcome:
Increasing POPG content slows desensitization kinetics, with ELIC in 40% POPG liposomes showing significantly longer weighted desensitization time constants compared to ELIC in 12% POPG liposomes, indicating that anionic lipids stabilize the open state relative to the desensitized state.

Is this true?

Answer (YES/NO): YES